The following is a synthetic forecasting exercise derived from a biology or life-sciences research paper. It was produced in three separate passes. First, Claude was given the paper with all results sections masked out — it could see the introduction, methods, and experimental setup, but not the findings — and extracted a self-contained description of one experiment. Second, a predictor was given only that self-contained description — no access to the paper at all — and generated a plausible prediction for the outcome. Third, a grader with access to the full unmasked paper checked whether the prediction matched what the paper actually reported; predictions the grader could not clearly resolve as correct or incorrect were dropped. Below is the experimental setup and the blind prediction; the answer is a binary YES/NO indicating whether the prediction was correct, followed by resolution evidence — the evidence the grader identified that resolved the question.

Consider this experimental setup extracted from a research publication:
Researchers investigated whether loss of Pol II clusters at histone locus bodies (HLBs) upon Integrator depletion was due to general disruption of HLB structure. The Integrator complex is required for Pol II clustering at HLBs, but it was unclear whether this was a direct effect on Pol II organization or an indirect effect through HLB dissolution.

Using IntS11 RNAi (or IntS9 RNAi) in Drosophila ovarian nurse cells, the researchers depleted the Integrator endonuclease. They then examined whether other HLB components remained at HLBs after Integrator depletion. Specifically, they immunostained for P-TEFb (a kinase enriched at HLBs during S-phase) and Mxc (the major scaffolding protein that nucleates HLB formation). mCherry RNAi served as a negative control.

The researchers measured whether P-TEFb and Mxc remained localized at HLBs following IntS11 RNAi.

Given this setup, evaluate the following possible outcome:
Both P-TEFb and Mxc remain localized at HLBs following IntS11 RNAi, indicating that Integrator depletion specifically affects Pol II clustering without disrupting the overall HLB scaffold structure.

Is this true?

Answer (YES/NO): YES